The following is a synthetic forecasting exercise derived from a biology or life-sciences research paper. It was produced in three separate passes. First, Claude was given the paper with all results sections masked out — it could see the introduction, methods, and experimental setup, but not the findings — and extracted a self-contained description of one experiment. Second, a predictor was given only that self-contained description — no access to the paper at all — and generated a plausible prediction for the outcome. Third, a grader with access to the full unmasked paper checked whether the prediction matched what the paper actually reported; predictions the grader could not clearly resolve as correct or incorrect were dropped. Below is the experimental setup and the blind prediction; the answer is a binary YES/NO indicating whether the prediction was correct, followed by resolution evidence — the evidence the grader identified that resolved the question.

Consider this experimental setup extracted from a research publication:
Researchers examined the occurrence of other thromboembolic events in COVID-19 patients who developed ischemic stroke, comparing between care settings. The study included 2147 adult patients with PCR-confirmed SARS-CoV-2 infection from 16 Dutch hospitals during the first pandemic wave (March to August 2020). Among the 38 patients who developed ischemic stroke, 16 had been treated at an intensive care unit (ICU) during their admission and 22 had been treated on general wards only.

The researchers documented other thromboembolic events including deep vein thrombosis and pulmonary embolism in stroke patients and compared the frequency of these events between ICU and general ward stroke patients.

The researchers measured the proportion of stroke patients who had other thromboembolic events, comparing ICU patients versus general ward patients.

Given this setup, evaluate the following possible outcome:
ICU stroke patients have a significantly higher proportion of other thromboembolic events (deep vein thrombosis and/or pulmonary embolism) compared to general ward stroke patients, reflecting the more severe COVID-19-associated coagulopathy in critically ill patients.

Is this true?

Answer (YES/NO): YES